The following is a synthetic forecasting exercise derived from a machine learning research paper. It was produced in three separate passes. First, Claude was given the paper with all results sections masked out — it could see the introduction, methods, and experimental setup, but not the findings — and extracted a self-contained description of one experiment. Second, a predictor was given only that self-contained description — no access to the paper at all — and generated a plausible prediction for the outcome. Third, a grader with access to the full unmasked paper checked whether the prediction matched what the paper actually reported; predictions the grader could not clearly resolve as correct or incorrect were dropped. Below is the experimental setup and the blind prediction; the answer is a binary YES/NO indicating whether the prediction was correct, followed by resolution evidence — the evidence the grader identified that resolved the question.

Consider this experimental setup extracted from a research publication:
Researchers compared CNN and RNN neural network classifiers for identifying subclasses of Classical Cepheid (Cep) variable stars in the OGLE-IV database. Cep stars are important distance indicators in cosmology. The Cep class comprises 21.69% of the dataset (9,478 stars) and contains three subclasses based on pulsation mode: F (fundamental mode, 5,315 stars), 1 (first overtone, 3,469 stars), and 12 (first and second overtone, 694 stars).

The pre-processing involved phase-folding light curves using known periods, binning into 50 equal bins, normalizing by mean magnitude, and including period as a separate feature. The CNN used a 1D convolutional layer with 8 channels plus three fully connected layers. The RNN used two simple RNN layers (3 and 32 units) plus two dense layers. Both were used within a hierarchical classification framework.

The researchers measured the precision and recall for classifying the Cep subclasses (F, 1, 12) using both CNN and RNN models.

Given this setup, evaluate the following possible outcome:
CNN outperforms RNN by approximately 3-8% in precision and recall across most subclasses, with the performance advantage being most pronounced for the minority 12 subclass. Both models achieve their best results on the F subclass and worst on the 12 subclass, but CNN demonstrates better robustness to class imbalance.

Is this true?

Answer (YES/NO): NO